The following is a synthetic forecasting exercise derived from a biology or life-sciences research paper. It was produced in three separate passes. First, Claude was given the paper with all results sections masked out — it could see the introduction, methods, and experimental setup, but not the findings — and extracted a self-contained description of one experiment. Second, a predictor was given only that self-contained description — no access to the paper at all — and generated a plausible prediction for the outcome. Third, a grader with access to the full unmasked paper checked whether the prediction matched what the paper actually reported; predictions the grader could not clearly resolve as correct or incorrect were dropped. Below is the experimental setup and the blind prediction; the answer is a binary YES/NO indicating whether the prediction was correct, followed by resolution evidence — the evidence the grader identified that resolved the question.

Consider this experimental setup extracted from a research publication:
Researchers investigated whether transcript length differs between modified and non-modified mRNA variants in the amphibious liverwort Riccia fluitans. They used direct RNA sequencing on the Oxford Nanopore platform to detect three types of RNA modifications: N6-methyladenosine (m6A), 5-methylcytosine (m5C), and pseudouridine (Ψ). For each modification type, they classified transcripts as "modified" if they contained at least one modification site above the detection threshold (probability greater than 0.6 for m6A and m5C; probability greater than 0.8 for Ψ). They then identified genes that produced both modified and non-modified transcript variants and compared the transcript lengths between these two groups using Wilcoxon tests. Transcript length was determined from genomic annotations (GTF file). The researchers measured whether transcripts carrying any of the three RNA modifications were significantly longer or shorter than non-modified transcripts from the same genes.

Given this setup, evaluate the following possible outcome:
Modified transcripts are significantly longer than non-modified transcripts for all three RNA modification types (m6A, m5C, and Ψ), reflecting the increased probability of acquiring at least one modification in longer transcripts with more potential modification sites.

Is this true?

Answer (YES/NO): NO